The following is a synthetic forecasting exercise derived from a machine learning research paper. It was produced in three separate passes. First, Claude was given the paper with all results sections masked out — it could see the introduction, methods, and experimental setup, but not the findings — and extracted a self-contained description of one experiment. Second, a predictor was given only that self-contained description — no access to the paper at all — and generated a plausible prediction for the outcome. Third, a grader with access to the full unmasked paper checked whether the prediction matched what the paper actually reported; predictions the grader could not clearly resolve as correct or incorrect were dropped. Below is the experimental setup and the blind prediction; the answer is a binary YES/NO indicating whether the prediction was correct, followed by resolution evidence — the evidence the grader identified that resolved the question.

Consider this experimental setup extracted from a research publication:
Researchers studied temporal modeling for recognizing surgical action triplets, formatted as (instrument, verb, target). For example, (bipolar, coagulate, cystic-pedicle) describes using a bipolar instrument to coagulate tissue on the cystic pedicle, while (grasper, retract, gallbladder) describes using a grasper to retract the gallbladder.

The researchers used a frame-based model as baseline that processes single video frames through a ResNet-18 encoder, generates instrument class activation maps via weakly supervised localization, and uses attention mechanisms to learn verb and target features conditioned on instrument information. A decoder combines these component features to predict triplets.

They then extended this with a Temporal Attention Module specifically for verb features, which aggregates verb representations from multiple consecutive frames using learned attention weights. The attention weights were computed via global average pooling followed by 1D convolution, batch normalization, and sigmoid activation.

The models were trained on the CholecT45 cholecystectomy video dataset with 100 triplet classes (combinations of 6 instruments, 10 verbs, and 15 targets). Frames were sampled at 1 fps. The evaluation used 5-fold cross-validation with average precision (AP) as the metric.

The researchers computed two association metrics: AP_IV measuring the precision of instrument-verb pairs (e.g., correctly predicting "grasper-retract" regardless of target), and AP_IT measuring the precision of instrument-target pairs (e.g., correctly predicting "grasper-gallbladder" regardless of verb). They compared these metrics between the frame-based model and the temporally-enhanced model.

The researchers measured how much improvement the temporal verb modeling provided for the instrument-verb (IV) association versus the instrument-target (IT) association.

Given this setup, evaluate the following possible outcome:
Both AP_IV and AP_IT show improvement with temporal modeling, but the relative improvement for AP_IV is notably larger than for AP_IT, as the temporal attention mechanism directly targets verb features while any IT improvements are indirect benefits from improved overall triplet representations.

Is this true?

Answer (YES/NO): NO